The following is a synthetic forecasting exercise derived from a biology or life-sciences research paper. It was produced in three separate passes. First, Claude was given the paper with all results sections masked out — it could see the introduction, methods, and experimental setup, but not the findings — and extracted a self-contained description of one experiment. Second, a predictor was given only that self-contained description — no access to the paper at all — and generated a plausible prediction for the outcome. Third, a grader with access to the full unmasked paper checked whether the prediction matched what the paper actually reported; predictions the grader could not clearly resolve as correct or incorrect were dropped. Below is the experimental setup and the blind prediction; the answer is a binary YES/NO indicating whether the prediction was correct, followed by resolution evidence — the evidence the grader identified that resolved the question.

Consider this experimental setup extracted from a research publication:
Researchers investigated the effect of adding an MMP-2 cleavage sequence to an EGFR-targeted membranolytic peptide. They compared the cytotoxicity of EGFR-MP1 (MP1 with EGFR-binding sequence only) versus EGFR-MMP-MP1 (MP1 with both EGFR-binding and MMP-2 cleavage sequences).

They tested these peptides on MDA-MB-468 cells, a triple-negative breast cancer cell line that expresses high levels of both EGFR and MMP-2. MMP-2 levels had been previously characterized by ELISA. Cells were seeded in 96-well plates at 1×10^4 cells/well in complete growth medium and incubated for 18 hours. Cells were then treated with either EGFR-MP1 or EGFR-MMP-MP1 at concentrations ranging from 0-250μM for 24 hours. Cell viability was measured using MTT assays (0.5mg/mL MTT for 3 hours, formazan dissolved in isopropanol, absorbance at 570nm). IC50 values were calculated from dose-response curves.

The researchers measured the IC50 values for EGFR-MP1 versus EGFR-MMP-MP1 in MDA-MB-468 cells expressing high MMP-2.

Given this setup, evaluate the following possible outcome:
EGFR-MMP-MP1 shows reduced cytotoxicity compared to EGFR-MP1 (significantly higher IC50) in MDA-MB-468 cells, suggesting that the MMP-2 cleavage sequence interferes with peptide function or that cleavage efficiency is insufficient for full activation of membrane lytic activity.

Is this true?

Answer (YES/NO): YES